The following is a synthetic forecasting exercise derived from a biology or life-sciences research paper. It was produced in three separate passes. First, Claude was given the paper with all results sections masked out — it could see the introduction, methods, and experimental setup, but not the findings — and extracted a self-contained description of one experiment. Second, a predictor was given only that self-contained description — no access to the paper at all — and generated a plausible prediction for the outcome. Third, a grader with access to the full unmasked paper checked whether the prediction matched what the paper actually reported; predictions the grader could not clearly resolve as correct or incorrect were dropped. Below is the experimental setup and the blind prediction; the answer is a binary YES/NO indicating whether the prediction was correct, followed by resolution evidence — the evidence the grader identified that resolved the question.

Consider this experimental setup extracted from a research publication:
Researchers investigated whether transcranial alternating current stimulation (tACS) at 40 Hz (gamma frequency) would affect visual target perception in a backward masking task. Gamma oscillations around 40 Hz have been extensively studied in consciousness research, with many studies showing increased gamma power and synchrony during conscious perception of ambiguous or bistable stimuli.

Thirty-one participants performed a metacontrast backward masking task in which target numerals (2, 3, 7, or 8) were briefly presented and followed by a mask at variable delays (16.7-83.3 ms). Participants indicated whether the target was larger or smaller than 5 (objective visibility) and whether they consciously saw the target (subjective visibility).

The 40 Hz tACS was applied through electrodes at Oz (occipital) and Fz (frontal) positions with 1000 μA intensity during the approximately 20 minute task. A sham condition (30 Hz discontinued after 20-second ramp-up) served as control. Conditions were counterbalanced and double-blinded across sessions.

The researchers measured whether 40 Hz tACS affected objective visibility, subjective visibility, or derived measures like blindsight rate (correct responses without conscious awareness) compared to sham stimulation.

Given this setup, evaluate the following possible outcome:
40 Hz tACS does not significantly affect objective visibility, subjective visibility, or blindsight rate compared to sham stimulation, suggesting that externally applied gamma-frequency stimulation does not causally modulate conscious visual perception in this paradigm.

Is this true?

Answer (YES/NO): YES